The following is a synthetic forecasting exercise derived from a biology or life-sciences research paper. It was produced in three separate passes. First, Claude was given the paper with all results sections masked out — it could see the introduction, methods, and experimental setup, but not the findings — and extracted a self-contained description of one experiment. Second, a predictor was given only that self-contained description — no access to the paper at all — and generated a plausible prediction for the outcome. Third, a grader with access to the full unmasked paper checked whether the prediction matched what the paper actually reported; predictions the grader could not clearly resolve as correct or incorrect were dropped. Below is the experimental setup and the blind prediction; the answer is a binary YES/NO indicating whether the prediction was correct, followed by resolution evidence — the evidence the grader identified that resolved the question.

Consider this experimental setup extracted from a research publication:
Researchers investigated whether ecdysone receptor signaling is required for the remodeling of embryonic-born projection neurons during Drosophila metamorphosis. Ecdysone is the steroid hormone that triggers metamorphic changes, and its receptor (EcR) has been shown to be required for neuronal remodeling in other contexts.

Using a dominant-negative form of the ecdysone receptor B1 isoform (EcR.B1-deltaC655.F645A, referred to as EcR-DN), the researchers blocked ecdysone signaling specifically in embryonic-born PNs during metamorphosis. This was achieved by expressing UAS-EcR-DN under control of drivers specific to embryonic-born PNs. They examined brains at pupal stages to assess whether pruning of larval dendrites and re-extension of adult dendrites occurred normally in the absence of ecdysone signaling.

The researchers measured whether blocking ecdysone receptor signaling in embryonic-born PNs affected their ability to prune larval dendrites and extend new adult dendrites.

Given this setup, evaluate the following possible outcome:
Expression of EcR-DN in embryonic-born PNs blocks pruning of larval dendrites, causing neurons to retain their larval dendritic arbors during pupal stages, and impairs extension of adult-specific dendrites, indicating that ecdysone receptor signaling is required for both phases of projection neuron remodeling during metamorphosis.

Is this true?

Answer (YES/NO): YES